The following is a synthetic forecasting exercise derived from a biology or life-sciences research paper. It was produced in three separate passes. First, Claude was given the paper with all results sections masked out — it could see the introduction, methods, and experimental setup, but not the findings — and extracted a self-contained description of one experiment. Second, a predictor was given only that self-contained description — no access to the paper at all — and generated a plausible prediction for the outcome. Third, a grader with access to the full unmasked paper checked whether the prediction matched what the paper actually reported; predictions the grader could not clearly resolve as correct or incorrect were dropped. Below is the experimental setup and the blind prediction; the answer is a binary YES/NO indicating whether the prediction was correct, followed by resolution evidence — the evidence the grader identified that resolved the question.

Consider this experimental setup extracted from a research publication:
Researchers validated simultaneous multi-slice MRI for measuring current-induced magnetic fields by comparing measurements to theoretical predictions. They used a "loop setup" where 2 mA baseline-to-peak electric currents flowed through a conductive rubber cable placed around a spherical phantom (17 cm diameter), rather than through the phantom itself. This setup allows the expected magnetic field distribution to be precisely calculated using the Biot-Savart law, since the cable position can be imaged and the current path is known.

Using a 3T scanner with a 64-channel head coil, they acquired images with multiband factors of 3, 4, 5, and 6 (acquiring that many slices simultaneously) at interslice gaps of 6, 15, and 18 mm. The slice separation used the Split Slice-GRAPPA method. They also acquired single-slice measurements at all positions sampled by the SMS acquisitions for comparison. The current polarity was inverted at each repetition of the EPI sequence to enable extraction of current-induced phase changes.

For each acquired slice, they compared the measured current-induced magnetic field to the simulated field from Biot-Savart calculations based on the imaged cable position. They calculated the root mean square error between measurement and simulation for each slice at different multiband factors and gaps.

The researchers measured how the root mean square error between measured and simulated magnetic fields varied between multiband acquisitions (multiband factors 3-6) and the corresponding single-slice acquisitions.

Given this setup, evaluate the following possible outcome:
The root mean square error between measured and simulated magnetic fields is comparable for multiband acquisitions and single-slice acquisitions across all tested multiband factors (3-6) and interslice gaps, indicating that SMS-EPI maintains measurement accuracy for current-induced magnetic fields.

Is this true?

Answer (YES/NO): NO